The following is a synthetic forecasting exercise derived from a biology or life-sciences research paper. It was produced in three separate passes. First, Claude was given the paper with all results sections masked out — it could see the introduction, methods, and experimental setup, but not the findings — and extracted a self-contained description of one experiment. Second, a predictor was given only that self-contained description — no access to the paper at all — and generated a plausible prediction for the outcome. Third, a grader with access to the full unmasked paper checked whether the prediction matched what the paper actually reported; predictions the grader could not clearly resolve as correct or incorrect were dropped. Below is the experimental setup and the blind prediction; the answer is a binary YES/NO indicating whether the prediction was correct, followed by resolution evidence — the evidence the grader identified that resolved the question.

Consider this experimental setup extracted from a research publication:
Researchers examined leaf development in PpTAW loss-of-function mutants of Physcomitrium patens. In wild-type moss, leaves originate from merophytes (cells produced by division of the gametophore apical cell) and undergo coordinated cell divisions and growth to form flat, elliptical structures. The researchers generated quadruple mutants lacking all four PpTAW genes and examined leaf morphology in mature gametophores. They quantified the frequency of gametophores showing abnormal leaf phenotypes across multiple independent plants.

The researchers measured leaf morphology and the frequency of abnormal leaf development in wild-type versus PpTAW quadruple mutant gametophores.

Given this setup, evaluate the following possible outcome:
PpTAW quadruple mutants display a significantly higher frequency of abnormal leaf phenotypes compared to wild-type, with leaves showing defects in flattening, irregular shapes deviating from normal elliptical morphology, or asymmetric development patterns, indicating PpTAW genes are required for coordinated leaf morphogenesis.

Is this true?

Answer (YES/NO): YES